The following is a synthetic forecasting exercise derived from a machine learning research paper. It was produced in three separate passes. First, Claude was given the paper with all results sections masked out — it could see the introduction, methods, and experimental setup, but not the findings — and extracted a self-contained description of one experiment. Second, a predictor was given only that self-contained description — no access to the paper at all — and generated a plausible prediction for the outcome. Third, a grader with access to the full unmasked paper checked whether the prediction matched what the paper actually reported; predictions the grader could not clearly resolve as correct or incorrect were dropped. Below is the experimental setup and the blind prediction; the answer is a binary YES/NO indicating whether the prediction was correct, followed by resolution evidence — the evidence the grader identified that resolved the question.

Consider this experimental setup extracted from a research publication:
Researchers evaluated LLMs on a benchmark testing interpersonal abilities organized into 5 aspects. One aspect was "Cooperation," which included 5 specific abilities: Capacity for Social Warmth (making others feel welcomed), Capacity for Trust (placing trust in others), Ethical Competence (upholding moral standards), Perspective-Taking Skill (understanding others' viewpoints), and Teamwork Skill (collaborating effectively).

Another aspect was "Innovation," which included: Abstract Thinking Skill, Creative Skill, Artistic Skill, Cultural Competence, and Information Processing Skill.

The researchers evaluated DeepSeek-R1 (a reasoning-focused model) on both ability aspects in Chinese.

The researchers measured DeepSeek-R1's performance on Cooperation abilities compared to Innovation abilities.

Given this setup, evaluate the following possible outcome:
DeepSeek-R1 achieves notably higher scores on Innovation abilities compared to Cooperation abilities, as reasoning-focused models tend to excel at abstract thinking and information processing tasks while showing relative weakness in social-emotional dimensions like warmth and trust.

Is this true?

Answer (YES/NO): NO